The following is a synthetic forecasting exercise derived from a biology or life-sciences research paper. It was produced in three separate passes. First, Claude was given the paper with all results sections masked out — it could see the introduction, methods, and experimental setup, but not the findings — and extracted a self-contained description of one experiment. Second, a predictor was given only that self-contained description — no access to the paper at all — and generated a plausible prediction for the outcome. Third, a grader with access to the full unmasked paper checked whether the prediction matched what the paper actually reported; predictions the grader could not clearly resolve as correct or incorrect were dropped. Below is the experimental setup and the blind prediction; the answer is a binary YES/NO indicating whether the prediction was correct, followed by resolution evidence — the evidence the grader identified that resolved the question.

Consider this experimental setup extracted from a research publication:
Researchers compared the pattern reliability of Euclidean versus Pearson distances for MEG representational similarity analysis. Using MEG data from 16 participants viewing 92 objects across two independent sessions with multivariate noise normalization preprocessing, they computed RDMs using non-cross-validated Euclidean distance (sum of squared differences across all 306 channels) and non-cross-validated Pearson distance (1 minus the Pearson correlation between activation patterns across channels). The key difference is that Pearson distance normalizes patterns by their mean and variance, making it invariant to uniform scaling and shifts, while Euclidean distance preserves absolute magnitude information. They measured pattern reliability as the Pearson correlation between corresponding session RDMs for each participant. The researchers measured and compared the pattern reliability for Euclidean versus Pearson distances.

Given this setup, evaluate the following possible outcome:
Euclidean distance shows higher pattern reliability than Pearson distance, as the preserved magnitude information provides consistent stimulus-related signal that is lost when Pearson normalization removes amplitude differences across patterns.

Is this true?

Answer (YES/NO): NO